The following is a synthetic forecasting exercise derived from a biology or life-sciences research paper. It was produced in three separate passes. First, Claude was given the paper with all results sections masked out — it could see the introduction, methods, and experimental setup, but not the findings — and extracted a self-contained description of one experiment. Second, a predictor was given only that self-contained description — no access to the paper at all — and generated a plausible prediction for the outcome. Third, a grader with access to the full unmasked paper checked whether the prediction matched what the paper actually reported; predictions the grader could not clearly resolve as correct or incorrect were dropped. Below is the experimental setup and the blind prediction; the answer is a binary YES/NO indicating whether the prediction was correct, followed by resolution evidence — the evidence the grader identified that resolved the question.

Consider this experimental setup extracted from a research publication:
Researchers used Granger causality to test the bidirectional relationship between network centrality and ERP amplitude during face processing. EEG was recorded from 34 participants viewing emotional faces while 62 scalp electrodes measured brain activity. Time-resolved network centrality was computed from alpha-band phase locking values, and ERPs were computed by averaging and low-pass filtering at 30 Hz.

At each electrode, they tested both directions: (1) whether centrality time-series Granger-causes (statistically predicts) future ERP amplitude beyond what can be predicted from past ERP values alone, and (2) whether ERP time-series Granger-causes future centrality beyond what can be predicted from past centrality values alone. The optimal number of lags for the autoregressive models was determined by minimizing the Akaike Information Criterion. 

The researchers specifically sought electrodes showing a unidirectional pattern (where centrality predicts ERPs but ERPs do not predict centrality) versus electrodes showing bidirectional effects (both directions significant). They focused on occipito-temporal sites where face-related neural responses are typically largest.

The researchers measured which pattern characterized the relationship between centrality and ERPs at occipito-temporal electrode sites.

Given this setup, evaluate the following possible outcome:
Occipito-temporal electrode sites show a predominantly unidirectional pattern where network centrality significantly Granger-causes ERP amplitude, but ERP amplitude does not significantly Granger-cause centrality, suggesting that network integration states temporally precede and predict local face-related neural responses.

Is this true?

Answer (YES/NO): YES